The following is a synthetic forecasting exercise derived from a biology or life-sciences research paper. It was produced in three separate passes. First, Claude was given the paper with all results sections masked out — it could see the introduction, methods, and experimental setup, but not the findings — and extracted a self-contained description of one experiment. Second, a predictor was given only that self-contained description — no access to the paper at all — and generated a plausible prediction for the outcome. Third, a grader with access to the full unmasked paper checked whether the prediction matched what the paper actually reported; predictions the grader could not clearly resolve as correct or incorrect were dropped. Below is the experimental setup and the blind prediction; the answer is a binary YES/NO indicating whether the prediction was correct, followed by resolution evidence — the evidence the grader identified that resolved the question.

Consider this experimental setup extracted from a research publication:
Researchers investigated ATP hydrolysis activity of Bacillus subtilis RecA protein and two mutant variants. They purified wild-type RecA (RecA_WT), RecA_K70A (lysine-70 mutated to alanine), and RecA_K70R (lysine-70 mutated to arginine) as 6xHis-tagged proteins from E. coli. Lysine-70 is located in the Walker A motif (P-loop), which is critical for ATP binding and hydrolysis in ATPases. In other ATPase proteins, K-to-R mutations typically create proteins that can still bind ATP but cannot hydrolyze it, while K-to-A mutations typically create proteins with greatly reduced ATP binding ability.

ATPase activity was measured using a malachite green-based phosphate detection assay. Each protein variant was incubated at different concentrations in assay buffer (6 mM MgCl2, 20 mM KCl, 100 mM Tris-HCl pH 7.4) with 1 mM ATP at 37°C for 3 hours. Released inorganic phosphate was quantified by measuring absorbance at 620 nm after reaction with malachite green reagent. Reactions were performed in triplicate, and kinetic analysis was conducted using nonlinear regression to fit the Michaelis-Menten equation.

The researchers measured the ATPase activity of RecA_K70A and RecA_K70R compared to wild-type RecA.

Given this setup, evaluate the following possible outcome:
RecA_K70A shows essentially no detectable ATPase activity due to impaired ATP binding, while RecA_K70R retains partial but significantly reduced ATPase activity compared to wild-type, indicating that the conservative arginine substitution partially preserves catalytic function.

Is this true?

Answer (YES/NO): NO